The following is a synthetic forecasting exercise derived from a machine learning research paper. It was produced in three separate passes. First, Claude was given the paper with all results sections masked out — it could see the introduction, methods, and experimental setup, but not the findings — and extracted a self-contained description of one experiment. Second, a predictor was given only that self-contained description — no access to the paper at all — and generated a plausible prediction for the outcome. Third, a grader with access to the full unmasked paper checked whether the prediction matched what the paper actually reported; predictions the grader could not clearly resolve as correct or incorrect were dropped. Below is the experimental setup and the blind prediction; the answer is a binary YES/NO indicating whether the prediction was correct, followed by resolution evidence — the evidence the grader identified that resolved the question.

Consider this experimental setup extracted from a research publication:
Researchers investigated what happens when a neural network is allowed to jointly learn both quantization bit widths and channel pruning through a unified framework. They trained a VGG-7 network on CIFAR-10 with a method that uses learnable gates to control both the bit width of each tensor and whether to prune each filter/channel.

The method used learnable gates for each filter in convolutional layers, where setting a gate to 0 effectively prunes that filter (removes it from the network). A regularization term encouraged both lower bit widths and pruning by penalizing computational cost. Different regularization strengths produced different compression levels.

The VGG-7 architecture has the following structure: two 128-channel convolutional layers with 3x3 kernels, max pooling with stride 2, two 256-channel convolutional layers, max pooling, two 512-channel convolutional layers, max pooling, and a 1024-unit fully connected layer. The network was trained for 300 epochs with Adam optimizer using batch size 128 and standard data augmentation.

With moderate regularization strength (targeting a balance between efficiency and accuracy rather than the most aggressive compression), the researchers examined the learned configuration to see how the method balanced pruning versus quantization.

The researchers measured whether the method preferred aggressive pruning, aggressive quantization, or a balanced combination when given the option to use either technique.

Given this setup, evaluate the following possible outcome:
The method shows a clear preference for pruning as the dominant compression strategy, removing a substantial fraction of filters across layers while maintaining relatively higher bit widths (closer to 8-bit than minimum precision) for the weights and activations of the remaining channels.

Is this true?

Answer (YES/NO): NO